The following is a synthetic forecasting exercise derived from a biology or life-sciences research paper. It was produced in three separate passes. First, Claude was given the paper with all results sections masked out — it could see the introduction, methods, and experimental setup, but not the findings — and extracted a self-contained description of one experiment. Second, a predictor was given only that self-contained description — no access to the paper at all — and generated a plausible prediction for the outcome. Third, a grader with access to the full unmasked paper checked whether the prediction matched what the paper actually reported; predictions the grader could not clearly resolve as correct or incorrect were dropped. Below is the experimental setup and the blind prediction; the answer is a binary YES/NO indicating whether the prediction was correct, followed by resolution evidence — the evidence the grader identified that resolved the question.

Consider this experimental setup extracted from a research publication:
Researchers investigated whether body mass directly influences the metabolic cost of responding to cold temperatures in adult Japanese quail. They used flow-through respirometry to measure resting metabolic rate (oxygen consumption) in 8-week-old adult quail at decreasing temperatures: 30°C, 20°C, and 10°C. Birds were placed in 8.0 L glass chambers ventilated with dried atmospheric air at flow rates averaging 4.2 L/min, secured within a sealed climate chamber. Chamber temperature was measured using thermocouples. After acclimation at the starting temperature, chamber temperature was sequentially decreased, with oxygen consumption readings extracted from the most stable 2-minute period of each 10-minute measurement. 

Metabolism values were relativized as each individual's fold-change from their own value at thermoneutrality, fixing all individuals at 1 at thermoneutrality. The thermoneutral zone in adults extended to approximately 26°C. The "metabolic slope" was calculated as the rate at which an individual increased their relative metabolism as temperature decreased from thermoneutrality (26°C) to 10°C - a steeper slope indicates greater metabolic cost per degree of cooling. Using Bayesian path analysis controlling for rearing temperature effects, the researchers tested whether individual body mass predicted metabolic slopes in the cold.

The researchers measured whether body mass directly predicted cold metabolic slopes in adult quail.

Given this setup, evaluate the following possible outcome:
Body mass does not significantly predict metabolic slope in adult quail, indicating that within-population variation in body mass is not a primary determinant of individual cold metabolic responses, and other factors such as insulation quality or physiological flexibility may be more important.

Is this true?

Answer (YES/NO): YES